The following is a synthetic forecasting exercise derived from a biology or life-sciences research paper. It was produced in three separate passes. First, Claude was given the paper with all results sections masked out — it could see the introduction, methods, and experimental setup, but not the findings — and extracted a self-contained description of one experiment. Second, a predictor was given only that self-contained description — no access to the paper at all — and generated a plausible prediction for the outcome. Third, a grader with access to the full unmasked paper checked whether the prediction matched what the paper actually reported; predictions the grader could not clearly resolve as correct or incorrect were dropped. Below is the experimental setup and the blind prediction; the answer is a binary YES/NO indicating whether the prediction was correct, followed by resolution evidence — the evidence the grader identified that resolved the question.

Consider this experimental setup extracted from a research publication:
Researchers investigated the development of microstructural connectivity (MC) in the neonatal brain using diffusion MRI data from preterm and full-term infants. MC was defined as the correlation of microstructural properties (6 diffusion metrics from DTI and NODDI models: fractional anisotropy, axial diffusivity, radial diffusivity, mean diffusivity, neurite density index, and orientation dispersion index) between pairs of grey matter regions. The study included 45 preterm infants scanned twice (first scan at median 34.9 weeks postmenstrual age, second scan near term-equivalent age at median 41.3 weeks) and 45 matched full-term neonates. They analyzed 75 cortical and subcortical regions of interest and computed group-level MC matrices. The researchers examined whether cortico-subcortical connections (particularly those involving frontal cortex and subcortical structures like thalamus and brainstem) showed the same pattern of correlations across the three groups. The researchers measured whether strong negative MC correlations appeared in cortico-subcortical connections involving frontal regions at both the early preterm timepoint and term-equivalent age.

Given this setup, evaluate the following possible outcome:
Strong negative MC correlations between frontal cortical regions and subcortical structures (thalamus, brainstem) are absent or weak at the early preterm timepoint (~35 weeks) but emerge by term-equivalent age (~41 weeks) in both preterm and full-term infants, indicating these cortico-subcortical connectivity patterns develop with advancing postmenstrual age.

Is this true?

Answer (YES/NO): YES